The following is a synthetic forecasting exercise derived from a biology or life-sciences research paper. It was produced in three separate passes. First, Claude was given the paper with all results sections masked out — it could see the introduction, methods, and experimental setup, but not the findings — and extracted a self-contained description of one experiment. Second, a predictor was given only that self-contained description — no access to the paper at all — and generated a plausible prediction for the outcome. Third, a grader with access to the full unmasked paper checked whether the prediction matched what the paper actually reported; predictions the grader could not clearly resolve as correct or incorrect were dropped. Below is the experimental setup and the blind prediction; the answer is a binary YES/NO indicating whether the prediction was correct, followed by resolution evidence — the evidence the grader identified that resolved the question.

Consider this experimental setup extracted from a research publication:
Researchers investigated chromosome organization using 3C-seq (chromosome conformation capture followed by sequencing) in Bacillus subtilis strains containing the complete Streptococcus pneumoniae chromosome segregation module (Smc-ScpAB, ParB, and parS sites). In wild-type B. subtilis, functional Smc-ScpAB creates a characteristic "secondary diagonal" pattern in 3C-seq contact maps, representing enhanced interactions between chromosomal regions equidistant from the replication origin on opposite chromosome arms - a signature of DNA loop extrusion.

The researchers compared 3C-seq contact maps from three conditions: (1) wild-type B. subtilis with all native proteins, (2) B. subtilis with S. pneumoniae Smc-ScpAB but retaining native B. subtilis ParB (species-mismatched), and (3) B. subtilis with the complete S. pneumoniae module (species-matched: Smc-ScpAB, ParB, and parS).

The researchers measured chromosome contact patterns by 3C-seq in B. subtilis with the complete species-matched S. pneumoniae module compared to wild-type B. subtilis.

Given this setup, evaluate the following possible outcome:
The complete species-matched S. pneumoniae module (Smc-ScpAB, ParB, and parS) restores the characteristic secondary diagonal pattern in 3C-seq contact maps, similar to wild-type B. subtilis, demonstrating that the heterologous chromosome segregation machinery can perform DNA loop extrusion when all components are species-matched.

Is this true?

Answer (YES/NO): NO